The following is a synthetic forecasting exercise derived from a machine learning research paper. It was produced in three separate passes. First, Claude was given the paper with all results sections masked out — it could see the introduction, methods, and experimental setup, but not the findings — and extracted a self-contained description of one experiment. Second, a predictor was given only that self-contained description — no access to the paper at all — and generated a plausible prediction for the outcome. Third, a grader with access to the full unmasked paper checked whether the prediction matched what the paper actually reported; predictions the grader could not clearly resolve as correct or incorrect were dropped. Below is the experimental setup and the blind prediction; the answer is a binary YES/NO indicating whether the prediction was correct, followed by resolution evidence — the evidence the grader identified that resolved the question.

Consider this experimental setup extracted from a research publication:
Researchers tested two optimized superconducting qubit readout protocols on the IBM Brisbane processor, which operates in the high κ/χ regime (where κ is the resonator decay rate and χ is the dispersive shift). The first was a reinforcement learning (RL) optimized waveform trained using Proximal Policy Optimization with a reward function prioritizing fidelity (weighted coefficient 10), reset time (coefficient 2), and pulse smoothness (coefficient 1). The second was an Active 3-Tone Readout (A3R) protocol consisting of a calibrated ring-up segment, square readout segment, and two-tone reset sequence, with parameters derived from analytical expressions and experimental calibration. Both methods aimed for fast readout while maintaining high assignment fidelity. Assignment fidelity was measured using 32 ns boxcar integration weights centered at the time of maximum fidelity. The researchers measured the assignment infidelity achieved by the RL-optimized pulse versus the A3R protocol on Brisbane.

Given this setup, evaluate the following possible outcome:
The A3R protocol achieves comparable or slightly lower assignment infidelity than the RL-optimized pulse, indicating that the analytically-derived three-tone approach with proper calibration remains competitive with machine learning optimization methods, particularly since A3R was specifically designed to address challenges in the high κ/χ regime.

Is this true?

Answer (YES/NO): NO